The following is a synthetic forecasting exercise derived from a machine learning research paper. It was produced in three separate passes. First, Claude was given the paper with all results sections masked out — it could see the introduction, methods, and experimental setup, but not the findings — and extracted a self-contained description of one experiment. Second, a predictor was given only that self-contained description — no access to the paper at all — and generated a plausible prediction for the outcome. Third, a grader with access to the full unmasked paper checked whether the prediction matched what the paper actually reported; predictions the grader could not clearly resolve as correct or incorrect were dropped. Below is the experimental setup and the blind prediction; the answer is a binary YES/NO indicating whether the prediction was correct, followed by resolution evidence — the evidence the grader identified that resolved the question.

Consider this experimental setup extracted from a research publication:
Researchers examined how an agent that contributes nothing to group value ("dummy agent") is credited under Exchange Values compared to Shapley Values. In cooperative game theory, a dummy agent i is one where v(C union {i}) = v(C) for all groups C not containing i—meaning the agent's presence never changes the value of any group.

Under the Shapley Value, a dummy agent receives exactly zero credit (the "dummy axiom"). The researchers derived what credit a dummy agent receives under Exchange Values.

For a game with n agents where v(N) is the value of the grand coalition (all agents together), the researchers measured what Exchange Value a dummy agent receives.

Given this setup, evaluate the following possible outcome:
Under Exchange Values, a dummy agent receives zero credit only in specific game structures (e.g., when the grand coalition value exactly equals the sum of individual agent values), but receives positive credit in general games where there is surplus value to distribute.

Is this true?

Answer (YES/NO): NO